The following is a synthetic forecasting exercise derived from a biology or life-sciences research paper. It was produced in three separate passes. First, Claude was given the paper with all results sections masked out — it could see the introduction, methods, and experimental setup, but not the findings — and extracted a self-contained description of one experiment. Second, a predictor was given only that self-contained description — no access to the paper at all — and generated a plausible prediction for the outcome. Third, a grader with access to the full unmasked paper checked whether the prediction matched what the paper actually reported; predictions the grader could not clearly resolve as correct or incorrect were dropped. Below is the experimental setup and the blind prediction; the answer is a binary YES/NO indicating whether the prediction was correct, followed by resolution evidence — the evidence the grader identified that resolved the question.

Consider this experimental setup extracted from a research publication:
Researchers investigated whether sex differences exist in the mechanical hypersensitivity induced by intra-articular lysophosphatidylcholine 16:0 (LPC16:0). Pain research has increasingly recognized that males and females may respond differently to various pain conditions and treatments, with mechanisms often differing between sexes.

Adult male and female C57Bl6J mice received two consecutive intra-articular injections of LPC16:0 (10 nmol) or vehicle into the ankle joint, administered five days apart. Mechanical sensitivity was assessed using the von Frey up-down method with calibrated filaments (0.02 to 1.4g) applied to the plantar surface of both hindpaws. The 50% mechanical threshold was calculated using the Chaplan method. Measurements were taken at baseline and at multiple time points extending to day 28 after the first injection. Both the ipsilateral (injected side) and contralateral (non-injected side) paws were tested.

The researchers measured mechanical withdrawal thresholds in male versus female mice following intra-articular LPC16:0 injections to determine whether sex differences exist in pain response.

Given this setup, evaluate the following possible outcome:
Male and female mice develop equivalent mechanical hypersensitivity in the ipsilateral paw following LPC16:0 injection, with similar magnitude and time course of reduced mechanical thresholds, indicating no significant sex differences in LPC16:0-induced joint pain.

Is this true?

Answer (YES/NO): YES